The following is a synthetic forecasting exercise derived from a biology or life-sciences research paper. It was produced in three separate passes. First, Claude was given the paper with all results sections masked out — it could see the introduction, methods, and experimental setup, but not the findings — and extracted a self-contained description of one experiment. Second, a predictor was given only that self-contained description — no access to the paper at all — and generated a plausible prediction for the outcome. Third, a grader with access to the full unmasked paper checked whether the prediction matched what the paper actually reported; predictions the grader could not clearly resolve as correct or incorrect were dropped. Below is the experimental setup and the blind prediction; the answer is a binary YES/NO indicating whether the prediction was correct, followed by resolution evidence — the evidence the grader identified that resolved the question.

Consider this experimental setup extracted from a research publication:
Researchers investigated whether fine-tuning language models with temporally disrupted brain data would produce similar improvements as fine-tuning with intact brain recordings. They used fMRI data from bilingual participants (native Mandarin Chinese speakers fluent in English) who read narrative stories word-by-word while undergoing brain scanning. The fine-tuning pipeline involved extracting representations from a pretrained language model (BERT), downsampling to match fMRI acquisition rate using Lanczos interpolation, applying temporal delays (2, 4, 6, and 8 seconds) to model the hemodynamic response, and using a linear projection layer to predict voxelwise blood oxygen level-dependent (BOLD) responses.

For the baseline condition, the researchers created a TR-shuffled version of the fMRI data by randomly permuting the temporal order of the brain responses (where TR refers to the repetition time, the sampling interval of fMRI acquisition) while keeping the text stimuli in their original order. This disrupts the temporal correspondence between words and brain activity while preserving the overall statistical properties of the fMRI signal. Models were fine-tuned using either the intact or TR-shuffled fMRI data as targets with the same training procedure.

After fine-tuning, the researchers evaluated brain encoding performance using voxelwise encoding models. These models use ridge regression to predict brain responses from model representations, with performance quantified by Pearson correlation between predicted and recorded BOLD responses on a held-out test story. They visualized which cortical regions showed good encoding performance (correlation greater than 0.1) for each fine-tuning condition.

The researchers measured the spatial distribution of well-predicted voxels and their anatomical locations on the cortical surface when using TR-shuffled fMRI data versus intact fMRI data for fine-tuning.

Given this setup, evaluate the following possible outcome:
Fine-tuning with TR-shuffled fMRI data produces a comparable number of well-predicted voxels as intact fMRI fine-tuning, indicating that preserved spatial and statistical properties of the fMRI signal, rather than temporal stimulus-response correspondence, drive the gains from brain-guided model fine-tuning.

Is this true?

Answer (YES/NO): NO